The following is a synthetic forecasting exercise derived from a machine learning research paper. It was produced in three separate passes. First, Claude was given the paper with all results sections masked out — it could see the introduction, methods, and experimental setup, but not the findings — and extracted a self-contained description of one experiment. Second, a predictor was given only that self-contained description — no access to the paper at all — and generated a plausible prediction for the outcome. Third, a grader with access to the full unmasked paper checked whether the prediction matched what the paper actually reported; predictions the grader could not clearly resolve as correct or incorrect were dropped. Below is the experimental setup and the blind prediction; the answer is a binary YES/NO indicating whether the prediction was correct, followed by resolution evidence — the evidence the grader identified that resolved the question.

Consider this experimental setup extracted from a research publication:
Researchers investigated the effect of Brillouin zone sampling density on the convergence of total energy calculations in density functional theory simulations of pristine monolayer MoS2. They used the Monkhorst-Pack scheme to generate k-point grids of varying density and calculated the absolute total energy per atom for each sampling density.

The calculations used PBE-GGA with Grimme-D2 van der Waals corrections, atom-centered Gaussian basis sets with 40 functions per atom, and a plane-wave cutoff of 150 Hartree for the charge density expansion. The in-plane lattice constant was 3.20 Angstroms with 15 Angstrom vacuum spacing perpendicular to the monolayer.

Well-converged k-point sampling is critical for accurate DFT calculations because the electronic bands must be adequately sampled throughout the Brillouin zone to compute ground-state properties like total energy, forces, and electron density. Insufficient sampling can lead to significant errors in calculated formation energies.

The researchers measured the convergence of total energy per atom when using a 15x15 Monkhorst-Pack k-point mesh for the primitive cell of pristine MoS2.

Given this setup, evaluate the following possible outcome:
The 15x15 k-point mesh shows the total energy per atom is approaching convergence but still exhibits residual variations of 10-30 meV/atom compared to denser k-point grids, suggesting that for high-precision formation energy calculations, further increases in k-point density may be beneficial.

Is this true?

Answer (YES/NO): NO